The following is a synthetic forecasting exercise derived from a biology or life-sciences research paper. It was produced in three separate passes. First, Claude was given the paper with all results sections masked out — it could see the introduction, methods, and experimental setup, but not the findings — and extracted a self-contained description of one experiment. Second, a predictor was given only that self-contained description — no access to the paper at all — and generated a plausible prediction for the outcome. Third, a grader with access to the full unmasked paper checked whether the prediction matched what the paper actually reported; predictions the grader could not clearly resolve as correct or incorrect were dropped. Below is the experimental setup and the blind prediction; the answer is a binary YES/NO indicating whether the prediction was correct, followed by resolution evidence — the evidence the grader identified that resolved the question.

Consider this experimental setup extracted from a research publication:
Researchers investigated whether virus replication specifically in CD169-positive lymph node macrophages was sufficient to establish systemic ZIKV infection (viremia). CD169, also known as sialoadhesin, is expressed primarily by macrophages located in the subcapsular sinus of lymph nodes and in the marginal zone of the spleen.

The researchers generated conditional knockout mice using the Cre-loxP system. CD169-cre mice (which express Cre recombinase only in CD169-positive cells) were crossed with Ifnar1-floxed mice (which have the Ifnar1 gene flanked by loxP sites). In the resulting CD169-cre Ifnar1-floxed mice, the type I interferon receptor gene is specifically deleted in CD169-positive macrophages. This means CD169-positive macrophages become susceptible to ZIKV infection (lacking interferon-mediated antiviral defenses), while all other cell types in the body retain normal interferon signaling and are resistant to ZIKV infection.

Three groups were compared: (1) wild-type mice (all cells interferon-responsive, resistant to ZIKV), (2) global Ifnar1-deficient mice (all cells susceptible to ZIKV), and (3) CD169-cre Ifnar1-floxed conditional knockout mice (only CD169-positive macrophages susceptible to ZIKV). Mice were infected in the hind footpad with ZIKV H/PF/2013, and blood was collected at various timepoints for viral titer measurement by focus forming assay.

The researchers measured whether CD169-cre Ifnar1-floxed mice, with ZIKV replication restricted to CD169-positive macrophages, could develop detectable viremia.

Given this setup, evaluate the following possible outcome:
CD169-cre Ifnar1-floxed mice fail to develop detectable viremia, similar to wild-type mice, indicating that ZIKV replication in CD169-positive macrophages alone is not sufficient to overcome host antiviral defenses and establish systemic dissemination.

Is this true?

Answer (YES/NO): NO